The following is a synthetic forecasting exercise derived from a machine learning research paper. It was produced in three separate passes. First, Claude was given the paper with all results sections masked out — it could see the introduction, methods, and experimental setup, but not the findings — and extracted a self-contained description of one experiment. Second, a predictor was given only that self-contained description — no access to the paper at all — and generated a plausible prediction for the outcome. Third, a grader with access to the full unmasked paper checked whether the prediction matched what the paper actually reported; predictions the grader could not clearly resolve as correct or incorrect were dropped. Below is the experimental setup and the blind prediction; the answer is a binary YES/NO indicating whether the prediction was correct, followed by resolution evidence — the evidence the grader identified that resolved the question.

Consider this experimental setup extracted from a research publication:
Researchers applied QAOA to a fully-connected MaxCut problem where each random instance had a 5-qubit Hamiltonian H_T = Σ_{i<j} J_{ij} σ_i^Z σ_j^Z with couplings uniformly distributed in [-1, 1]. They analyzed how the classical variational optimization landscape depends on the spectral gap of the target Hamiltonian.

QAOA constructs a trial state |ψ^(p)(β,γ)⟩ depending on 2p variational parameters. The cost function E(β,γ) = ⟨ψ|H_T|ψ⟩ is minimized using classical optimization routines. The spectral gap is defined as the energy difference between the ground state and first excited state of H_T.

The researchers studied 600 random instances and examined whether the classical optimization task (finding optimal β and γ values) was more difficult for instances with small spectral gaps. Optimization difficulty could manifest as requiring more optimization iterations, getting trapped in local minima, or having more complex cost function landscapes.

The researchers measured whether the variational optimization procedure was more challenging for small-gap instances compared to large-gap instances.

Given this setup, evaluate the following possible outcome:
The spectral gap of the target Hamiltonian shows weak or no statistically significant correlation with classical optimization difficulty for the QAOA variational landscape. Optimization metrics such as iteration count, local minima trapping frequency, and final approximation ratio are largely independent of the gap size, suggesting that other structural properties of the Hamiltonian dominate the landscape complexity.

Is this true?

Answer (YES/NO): NO